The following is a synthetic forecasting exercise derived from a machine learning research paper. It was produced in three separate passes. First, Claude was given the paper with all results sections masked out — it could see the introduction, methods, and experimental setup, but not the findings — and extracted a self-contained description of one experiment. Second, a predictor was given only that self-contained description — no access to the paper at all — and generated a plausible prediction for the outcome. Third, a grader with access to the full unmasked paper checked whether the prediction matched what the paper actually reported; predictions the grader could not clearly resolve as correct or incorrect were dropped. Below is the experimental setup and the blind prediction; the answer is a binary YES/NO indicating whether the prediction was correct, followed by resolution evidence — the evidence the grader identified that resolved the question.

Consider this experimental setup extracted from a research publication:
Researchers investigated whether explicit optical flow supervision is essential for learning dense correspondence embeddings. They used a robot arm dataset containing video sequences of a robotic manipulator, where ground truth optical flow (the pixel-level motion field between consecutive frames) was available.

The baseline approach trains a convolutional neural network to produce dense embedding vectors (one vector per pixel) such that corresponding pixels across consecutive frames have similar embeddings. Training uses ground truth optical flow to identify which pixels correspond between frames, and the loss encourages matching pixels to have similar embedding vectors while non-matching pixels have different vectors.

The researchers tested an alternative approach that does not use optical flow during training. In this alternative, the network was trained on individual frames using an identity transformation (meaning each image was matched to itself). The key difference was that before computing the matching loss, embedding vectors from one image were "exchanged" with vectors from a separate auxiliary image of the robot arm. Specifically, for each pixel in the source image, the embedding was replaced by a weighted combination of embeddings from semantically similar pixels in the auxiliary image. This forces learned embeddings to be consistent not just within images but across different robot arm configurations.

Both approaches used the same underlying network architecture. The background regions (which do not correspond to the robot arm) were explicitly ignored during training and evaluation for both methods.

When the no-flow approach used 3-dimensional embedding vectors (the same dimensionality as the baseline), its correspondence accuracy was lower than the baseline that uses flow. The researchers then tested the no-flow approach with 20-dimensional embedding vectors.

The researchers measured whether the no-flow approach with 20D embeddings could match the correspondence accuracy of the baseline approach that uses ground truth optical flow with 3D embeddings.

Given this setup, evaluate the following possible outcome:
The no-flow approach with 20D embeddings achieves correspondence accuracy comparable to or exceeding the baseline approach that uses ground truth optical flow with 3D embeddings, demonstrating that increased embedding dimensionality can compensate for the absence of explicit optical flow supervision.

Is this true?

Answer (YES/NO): YES